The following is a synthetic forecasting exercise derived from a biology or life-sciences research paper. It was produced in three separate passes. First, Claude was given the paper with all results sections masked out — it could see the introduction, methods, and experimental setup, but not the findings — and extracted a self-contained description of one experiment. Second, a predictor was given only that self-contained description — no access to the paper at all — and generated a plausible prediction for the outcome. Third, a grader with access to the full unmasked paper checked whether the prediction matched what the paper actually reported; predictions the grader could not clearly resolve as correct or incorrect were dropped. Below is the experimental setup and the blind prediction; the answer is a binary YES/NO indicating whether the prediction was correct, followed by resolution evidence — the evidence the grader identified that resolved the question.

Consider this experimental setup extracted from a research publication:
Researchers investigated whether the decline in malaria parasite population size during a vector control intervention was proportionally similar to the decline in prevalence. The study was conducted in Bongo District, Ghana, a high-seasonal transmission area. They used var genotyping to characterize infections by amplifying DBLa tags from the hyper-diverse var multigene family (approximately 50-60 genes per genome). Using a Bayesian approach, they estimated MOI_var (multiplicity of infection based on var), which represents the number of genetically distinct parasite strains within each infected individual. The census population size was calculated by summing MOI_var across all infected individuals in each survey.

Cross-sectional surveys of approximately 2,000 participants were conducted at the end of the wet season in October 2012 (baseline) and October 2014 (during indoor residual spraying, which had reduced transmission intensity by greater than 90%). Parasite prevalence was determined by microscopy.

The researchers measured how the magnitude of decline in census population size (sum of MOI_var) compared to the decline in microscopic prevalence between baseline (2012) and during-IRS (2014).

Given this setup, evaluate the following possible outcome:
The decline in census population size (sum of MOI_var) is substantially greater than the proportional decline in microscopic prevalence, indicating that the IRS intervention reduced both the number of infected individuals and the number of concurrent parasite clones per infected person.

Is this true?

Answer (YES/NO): YES